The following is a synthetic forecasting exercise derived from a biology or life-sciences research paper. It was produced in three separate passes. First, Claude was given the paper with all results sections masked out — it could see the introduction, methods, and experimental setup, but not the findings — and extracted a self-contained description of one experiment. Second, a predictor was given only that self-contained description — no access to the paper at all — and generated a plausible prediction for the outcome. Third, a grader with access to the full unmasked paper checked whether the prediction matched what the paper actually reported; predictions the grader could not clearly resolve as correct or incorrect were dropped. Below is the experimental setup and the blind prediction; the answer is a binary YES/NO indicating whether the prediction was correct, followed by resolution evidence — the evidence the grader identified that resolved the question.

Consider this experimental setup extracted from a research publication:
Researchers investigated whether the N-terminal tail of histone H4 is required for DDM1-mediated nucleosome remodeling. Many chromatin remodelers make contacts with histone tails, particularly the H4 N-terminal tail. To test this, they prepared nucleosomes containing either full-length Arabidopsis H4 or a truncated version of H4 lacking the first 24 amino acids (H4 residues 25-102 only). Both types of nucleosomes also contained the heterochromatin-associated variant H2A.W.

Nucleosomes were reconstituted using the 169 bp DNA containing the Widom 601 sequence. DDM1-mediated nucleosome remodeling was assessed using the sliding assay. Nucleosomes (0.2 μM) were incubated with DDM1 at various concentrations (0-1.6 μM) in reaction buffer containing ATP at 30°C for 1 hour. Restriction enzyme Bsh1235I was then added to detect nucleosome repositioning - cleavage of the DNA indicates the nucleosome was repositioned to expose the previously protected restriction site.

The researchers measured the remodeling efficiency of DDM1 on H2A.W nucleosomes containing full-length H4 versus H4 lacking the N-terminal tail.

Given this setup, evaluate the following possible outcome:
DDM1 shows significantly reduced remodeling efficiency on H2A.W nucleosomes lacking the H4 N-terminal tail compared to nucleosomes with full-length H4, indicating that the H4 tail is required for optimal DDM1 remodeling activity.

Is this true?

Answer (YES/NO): YES